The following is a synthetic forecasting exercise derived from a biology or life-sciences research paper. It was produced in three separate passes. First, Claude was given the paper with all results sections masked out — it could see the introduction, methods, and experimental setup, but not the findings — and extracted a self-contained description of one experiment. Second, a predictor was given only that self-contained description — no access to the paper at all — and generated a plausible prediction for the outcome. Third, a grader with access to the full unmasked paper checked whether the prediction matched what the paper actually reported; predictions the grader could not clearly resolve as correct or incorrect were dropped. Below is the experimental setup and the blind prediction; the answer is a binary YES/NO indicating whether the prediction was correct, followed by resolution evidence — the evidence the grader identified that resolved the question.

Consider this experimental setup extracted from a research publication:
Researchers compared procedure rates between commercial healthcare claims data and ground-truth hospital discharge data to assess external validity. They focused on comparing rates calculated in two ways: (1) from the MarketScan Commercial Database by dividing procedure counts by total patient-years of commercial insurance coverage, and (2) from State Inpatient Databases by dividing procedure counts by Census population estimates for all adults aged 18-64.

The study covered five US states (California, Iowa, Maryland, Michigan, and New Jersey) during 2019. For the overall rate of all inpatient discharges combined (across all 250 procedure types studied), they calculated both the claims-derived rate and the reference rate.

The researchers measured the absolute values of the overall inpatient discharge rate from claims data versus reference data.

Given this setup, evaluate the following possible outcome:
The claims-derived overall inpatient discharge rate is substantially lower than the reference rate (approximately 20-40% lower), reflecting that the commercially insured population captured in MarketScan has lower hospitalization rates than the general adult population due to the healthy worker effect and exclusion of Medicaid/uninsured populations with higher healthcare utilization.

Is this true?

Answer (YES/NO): YES